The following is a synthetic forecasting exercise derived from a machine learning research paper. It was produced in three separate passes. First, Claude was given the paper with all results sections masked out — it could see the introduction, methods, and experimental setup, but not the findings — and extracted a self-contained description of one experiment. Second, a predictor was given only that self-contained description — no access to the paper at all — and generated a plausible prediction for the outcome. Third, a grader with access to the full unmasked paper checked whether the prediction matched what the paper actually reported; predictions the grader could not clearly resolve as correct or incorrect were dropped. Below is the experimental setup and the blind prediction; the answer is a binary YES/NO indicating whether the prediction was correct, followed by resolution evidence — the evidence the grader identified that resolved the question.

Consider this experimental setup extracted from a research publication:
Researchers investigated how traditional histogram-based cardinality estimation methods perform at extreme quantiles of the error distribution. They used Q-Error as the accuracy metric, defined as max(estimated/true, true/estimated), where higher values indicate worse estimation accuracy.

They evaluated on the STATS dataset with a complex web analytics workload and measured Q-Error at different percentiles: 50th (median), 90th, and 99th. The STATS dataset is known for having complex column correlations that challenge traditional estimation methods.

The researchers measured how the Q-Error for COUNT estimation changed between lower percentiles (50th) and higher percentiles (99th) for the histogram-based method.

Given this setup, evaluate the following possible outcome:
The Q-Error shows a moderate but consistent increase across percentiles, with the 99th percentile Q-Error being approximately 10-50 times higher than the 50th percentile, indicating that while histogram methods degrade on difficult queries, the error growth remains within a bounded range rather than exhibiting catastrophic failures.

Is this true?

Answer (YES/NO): NO